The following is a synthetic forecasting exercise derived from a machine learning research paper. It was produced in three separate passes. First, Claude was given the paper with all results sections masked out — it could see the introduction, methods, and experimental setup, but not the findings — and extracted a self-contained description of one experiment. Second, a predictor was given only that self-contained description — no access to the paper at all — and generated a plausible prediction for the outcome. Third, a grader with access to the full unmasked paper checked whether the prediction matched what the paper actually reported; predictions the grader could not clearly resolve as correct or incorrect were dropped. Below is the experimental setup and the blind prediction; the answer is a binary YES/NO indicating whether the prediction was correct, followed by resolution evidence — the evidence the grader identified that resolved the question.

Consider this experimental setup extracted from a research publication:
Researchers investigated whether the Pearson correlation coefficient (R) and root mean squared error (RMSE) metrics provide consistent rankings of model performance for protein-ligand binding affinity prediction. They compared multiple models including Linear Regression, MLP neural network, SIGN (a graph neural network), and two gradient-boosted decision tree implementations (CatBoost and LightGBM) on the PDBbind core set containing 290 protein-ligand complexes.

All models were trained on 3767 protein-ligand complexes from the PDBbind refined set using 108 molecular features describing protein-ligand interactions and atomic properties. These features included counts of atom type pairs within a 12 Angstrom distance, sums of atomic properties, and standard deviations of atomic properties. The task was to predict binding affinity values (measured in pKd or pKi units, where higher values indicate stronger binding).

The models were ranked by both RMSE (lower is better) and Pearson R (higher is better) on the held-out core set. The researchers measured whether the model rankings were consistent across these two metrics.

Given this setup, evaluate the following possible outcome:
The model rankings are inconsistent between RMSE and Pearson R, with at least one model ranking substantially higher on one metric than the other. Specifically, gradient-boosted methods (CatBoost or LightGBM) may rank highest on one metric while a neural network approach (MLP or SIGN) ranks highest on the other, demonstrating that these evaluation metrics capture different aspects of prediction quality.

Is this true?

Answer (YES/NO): NO